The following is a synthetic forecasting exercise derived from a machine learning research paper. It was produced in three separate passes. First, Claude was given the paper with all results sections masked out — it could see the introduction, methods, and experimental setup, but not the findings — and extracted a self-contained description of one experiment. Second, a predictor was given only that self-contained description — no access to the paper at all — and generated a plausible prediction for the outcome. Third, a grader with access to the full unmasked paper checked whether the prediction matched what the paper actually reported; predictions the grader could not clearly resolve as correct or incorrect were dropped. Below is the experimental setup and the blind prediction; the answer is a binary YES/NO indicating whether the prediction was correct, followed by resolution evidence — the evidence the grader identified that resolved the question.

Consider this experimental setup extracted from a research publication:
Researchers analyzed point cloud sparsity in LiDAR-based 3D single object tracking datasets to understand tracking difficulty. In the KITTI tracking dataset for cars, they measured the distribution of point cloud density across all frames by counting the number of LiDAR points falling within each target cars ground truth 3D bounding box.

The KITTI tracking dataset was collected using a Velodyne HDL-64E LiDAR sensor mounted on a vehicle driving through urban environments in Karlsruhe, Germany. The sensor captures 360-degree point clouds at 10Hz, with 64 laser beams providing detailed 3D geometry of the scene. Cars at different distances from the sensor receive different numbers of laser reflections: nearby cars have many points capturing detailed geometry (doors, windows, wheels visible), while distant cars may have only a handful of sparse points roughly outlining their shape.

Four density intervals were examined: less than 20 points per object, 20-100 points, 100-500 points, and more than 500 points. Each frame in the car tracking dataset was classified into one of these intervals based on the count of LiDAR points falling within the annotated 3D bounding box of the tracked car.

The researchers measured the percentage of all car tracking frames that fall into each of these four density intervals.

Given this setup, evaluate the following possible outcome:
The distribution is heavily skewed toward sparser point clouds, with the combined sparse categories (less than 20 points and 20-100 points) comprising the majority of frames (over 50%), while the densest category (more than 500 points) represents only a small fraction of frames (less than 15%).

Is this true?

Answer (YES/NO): NO